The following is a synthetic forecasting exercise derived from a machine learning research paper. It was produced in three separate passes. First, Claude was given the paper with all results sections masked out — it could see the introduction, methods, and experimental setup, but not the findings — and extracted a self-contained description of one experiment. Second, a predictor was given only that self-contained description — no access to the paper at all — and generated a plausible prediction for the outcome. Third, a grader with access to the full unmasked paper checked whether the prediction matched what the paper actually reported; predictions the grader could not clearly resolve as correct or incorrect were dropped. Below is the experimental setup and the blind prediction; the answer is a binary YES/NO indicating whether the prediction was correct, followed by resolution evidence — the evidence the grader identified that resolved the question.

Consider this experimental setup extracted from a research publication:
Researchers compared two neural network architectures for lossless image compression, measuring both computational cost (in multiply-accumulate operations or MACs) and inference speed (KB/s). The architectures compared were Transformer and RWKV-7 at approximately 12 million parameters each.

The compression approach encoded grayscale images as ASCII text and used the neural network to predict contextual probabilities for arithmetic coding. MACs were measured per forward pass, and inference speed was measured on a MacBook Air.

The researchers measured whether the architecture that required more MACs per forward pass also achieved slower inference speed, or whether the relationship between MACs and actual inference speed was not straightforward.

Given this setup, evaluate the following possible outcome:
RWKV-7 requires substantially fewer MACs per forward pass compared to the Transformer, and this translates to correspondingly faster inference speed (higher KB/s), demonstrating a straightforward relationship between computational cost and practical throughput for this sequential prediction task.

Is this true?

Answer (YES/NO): NO